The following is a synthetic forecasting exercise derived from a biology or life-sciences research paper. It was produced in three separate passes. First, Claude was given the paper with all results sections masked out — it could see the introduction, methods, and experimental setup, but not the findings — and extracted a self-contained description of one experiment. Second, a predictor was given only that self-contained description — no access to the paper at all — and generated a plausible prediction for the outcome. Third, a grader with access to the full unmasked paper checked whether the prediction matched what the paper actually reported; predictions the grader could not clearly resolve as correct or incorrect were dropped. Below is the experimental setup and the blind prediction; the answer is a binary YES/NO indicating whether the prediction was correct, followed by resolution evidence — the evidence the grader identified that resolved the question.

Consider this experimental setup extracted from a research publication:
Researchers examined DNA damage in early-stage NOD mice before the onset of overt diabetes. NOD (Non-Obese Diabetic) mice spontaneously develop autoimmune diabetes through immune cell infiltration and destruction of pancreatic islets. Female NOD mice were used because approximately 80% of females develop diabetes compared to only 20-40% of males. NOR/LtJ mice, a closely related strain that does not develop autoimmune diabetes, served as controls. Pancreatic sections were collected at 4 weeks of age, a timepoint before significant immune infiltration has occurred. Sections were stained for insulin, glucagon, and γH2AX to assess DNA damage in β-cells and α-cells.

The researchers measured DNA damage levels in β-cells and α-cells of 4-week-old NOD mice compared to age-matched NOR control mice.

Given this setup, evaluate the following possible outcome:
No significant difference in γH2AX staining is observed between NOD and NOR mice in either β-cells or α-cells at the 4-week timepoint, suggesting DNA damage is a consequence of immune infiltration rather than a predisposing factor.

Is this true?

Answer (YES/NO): NO